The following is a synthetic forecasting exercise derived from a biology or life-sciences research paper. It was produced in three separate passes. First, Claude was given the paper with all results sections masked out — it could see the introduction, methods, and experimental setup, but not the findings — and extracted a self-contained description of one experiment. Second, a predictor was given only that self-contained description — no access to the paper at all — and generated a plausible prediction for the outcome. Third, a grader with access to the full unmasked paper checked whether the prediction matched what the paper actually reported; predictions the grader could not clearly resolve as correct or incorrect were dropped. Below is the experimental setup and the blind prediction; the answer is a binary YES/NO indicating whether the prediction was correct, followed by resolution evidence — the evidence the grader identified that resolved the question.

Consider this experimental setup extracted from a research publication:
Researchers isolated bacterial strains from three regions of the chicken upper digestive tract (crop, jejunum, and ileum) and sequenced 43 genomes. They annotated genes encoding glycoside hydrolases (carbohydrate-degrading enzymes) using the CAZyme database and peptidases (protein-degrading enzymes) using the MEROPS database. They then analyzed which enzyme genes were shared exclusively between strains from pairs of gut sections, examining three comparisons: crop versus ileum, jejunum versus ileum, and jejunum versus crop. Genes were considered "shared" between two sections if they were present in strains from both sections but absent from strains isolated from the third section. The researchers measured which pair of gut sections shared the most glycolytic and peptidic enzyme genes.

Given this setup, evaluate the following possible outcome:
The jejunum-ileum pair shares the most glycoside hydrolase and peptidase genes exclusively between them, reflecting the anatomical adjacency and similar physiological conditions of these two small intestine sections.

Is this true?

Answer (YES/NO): NO